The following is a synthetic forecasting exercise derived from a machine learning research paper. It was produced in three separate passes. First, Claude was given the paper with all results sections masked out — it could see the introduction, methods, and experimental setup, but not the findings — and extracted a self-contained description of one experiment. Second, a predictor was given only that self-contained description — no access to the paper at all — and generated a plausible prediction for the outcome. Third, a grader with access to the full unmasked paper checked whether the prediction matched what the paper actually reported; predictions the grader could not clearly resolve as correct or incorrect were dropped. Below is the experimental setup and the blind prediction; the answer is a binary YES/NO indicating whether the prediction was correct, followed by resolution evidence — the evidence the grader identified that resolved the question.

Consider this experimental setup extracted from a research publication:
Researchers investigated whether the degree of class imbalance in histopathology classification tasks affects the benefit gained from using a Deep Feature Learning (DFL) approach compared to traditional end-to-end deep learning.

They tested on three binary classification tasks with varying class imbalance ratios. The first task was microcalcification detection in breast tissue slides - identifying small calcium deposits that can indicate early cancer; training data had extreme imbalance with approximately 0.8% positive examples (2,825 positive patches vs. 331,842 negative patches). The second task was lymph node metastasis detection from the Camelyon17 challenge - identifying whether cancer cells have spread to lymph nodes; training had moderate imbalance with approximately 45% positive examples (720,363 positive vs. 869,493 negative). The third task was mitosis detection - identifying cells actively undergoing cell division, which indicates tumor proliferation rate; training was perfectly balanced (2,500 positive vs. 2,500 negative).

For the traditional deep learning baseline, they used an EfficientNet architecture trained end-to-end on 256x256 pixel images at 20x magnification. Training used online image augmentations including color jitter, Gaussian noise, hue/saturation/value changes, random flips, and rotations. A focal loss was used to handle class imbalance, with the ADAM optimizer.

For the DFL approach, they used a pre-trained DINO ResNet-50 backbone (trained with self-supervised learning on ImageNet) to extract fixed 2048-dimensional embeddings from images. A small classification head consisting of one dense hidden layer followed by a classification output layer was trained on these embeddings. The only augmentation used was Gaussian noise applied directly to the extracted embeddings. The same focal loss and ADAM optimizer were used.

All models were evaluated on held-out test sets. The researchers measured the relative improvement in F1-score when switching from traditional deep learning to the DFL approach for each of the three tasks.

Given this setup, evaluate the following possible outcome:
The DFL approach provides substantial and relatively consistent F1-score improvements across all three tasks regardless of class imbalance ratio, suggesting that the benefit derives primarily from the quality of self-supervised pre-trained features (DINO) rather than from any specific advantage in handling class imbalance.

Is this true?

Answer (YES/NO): NO